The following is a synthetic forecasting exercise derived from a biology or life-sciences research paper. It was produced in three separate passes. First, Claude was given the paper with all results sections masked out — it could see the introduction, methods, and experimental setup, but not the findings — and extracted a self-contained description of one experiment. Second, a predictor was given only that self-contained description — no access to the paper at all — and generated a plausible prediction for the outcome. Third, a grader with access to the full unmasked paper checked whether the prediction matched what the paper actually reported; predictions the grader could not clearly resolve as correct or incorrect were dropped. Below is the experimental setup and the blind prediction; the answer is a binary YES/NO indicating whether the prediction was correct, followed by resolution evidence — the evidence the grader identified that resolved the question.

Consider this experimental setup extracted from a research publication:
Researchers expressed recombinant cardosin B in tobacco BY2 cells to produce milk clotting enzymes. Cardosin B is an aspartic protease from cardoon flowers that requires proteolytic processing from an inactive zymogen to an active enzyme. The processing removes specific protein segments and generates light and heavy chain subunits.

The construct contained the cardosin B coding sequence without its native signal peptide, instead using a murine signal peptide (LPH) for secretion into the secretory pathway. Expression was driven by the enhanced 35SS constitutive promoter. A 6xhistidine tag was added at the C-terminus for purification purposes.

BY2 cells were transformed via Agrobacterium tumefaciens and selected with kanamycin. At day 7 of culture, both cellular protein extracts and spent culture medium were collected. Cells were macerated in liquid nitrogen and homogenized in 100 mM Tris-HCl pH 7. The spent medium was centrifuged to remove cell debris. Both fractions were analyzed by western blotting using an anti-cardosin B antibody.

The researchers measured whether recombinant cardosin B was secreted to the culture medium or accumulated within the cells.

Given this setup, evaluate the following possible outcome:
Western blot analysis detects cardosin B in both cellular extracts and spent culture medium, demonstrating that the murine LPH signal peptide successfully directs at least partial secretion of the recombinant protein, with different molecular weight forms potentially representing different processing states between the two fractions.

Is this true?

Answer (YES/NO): NO